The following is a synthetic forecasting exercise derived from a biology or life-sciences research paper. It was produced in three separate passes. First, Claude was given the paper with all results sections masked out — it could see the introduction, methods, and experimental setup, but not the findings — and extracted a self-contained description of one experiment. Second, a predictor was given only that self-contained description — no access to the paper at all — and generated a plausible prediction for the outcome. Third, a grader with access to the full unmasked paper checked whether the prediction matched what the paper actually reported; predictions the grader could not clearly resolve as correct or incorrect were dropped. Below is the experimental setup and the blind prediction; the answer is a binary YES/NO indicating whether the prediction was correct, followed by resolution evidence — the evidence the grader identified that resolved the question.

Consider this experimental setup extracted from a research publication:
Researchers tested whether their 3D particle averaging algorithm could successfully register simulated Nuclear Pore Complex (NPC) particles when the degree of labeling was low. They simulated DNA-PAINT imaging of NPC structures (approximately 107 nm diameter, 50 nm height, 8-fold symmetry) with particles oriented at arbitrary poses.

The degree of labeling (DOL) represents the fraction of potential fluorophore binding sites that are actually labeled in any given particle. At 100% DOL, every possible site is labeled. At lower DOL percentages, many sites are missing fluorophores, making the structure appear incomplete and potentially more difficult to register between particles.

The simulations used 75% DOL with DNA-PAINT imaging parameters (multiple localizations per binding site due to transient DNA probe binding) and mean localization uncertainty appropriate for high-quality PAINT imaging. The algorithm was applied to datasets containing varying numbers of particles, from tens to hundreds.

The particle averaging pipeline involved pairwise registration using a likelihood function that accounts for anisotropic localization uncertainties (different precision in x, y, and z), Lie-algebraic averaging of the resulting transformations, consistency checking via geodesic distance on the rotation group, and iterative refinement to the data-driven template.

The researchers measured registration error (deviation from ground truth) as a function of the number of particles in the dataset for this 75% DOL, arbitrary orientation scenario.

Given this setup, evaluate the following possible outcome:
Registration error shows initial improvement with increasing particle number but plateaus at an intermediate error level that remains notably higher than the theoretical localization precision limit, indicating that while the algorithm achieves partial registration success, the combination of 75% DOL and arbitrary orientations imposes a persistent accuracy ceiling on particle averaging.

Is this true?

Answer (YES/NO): NO